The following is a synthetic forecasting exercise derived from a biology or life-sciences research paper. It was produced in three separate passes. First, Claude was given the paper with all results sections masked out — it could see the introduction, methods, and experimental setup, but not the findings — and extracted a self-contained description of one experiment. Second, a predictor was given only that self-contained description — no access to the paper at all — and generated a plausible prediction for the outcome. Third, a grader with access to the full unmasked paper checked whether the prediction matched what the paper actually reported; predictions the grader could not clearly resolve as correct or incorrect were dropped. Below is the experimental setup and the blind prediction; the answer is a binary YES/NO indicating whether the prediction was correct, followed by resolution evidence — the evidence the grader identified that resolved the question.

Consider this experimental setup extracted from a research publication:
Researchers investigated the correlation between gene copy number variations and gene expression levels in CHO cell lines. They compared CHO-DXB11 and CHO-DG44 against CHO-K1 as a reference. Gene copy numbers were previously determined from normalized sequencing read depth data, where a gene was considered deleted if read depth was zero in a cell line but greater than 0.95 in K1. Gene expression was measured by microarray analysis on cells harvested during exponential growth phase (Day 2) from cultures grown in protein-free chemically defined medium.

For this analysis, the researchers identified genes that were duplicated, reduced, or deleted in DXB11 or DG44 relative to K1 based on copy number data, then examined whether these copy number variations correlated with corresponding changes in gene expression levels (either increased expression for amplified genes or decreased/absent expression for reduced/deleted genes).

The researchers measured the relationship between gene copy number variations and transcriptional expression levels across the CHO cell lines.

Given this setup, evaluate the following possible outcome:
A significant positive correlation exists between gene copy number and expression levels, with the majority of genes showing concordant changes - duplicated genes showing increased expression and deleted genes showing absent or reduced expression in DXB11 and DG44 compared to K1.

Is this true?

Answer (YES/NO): NO